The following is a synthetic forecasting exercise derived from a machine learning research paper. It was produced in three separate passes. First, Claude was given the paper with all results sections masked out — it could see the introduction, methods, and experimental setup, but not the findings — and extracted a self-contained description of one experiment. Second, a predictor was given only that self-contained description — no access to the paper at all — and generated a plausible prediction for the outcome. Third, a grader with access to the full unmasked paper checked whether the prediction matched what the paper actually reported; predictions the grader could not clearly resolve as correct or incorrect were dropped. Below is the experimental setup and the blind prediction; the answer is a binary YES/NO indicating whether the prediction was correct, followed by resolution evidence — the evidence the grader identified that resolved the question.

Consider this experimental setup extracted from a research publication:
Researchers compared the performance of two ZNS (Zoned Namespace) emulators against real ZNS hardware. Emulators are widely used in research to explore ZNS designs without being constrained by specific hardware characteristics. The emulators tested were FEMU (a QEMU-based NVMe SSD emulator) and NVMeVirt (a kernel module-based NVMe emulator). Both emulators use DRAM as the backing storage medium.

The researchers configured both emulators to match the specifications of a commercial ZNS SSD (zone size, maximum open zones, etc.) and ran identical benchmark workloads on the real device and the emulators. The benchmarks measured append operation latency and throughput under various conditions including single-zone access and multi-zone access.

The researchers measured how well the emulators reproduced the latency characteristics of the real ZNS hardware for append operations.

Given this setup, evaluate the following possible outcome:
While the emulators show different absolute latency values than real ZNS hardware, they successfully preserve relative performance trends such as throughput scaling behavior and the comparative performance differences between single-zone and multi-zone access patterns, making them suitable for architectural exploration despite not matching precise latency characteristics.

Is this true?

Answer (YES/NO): NO